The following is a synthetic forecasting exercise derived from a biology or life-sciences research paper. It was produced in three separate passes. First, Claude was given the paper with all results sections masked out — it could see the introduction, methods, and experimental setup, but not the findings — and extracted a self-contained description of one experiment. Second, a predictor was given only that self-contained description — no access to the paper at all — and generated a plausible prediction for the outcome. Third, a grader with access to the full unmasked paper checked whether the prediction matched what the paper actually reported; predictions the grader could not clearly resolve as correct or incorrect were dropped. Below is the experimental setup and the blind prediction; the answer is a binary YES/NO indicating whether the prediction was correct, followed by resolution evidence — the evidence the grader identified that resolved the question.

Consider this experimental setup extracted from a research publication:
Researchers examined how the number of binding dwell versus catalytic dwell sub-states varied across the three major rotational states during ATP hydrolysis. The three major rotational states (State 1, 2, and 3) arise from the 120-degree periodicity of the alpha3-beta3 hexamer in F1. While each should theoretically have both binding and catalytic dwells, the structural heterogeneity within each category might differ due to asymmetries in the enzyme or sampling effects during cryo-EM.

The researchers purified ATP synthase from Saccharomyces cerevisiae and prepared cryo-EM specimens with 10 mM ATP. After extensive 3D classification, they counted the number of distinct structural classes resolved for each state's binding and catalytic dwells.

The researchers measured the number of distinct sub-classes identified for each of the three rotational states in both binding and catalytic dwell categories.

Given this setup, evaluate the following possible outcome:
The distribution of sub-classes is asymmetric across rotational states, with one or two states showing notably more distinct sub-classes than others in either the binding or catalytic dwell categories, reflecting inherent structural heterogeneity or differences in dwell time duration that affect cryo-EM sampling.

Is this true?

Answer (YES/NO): YES